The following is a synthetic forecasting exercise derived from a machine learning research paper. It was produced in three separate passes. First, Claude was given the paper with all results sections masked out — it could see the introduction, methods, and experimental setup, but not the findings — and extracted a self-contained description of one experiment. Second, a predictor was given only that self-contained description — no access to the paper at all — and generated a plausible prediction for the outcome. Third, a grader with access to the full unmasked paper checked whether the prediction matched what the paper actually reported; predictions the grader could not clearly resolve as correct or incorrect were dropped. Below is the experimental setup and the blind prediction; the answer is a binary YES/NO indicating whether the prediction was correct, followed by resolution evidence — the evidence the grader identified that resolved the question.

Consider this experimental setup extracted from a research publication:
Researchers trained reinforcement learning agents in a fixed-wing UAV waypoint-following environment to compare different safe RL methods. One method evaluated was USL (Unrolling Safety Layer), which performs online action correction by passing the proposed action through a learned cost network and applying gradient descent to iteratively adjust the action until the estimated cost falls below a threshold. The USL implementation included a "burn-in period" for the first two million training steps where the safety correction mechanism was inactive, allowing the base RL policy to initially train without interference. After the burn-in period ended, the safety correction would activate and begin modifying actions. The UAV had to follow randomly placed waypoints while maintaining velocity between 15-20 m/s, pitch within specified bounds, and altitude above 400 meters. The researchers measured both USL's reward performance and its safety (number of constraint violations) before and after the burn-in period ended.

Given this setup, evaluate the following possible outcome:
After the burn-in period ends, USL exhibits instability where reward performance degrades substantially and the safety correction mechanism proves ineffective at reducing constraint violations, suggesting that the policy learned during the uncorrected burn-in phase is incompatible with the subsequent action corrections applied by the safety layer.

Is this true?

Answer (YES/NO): YES